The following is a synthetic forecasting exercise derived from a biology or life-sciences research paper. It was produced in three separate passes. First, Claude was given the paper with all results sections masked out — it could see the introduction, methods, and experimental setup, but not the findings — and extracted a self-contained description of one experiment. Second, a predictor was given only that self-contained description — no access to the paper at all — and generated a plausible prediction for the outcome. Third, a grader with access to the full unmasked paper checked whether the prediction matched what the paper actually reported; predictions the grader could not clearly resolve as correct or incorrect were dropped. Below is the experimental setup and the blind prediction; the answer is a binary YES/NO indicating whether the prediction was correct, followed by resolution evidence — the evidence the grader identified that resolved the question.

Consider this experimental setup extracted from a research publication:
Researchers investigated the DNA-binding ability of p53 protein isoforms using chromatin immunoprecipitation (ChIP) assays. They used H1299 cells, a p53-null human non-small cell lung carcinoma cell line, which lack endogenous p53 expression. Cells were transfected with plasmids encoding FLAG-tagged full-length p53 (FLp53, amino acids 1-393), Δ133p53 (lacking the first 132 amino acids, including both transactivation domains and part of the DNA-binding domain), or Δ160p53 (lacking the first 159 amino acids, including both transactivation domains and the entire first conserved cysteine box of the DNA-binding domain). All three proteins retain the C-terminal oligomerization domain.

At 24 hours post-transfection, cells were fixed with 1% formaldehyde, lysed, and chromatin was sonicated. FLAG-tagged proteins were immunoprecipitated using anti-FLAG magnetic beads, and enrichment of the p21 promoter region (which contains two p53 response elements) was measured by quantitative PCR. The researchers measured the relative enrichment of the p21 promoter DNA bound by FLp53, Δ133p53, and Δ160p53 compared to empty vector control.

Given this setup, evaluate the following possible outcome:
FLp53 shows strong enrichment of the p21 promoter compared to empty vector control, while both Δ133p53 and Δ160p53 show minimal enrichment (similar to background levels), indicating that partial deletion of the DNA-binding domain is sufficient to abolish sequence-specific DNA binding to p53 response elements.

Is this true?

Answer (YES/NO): YES